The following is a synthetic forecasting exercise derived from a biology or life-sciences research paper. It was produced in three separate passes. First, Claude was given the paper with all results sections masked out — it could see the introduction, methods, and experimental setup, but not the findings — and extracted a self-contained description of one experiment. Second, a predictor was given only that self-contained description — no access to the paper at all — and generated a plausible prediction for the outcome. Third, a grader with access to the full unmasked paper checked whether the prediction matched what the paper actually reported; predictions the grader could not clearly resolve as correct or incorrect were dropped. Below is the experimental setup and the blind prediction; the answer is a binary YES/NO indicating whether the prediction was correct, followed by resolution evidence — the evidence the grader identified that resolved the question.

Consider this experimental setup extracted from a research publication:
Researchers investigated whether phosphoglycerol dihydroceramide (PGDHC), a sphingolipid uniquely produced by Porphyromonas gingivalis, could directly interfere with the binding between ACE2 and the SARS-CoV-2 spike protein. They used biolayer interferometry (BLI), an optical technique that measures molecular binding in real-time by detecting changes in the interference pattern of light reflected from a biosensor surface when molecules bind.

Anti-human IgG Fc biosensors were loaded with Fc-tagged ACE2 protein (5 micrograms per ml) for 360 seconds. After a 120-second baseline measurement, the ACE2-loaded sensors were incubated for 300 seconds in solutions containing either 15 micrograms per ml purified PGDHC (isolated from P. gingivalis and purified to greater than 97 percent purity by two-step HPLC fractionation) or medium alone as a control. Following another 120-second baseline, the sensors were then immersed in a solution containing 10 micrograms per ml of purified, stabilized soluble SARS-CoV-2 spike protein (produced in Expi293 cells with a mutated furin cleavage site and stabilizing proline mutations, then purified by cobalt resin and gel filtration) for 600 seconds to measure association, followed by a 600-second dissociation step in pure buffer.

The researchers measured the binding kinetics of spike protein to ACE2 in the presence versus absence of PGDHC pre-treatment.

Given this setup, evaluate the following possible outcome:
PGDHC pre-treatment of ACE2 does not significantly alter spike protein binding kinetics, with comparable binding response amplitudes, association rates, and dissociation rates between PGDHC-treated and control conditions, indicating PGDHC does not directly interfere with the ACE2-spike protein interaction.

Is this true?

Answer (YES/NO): YES